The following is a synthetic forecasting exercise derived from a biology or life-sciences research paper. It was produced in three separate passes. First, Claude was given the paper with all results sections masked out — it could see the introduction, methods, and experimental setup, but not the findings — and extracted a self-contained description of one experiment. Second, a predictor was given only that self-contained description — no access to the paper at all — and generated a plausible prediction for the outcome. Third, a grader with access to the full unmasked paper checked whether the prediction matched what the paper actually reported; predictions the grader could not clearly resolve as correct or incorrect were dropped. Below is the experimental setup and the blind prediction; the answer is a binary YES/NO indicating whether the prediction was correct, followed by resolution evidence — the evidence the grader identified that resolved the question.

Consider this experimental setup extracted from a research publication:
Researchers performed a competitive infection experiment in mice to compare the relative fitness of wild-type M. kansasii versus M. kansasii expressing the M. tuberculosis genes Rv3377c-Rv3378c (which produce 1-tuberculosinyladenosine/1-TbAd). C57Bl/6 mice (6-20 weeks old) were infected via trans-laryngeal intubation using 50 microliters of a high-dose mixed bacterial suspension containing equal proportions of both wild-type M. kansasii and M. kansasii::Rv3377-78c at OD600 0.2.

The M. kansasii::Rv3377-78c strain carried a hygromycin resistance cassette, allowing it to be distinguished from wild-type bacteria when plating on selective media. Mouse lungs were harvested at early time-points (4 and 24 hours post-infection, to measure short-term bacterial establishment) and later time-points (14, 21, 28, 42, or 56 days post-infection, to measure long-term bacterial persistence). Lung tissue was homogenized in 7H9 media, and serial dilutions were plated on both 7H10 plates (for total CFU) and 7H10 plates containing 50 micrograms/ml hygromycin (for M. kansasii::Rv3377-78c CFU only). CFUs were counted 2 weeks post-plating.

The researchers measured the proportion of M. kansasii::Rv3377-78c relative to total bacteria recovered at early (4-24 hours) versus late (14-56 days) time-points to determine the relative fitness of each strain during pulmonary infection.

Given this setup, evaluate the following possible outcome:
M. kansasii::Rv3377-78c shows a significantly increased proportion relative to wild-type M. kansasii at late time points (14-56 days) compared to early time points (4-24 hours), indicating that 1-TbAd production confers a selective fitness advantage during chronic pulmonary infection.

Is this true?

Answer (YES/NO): NO